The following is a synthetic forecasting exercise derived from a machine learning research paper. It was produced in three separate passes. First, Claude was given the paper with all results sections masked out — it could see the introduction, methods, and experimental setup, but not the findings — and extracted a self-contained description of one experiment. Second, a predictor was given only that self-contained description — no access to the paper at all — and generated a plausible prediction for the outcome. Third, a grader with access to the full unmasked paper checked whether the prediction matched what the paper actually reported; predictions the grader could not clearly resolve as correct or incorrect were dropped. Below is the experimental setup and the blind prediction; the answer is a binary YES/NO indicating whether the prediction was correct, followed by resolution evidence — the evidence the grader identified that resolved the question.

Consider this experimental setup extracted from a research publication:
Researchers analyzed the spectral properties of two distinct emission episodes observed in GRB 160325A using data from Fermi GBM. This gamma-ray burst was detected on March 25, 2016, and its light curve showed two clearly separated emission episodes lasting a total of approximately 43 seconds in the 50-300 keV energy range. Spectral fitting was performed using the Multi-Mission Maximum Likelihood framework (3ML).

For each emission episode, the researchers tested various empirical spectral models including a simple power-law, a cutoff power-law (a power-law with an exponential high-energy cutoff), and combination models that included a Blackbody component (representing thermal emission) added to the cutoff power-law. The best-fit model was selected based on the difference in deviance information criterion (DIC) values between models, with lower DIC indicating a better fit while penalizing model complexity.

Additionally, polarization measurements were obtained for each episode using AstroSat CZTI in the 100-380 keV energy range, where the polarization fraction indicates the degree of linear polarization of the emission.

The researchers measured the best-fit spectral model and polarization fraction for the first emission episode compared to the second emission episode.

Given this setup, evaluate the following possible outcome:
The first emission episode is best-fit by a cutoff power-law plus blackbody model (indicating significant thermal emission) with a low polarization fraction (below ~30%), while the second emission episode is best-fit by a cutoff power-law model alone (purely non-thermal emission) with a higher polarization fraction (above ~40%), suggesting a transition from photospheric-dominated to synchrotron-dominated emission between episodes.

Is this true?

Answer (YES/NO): YES